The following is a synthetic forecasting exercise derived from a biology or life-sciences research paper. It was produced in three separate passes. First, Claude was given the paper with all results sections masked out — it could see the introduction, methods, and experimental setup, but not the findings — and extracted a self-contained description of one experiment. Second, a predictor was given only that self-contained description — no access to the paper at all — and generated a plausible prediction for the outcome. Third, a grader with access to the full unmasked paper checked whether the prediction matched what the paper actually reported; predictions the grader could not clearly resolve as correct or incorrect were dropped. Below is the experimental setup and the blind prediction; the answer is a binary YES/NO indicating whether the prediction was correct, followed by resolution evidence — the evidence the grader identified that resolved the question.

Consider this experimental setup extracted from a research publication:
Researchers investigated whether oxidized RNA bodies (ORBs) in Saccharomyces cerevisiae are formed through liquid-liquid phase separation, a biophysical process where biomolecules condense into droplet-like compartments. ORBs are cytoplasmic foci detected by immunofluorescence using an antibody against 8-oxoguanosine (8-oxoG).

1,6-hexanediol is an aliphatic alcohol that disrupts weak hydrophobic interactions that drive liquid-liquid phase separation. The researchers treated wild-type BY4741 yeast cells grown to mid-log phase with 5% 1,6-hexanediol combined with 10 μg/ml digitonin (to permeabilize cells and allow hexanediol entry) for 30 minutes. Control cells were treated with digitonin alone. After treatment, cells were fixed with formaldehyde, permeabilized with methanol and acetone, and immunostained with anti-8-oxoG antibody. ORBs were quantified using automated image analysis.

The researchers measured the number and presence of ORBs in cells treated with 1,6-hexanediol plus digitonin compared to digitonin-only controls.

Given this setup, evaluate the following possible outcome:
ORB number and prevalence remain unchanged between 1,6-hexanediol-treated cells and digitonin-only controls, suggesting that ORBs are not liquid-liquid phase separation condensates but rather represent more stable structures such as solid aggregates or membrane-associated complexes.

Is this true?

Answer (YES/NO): NO